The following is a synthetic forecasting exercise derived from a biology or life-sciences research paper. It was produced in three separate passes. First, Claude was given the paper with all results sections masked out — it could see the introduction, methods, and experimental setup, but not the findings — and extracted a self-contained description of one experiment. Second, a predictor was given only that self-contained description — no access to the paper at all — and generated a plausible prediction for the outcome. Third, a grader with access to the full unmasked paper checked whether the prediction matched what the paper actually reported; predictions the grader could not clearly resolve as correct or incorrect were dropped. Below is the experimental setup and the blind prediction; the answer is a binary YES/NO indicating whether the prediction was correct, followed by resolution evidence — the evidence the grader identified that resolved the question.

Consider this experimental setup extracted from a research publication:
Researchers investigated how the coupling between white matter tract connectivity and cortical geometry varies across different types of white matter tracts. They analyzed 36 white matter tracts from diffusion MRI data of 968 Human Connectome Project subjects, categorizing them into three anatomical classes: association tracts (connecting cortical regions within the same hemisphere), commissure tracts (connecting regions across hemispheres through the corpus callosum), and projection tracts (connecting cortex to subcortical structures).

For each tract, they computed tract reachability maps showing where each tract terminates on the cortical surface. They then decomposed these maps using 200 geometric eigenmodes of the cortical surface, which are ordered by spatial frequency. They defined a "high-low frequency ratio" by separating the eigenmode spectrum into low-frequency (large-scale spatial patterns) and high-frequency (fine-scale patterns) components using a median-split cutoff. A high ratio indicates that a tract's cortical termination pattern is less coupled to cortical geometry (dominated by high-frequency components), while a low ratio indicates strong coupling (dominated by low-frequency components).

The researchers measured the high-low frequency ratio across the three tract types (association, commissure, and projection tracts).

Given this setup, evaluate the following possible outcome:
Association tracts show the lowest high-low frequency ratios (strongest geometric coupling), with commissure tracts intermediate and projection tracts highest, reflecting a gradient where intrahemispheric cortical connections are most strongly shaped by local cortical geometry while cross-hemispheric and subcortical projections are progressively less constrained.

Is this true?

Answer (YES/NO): NO